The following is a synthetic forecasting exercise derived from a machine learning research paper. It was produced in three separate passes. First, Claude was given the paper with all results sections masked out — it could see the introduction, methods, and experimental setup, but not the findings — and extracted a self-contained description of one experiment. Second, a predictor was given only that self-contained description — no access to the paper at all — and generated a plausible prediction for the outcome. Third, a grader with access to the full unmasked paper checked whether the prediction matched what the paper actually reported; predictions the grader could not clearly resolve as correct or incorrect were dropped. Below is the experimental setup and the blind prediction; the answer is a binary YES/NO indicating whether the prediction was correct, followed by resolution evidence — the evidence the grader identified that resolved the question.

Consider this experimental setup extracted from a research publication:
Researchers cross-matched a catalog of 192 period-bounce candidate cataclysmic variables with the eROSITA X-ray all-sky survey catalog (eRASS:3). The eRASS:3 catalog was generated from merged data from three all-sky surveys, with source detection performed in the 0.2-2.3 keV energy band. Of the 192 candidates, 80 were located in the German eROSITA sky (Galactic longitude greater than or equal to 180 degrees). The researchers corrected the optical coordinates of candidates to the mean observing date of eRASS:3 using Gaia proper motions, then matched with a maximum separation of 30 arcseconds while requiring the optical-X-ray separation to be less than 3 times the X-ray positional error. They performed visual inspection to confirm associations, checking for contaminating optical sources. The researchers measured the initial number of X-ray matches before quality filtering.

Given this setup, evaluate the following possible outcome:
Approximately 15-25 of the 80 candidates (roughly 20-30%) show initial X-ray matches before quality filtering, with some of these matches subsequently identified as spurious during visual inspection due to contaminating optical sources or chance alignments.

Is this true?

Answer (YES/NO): NO